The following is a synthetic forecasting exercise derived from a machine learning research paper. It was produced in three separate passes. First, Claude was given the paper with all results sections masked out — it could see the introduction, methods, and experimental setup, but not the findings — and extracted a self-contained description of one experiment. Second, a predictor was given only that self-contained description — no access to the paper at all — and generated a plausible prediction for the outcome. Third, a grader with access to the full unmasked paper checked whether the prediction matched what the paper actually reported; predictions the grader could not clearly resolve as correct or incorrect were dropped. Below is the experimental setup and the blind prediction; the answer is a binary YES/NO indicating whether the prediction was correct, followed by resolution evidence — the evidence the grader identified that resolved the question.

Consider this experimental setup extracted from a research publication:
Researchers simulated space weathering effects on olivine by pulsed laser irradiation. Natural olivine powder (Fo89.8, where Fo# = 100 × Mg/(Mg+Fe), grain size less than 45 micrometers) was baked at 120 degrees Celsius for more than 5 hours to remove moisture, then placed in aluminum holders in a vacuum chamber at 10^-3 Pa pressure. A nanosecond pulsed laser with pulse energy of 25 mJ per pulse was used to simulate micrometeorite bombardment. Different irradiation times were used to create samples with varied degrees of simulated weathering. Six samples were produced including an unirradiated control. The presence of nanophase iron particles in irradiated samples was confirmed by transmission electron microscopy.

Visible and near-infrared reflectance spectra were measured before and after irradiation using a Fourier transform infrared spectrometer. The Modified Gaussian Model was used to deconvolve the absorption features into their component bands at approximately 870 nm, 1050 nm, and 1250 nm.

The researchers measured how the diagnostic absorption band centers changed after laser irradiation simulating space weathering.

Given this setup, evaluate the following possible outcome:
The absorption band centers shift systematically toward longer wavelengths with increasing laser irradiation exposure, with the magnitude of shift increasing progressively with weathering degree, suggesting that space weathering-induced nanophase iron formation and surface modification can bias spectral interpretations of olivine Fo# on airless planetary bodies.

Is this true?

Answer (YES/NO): YES